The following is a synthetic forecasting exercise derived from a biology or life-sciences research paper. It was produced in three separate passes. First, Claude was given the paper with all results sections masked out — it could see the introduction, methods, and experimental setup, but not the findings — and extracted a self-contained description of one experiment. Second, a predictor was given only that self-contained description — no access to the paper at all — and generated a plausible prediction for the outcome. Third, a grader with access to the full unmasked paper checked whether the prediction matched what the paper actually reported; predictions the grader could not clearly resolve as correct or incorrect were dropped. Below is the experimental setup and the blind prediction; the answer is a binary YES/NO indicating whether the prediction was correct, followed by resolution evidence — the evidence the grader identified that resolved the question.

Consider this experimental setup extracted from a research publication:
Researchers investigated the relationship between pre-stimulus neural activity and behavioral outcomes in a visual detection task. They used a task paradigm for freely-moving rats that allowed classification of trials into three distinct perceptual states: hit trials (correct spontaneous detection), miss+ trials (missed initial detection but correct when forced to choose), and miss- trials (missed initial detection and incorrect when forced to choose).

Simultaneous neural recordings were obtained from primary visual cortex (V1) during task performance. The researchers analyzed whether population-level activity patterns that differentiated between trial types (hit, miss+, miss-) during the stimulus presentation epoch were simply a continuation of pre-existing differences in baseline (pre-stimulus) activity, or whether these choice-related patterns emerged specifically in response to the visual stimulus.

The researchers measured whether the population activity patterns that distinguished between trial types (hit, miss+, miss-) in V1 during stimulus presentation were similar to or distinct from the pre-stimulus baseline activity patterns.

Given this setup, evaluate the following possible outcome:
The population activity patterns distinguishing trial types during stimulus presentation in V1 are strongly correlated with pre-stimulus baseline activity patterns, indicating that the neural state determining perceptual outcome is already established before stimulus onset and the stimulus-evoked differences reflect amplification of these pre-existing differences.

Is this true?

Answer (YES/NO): NO